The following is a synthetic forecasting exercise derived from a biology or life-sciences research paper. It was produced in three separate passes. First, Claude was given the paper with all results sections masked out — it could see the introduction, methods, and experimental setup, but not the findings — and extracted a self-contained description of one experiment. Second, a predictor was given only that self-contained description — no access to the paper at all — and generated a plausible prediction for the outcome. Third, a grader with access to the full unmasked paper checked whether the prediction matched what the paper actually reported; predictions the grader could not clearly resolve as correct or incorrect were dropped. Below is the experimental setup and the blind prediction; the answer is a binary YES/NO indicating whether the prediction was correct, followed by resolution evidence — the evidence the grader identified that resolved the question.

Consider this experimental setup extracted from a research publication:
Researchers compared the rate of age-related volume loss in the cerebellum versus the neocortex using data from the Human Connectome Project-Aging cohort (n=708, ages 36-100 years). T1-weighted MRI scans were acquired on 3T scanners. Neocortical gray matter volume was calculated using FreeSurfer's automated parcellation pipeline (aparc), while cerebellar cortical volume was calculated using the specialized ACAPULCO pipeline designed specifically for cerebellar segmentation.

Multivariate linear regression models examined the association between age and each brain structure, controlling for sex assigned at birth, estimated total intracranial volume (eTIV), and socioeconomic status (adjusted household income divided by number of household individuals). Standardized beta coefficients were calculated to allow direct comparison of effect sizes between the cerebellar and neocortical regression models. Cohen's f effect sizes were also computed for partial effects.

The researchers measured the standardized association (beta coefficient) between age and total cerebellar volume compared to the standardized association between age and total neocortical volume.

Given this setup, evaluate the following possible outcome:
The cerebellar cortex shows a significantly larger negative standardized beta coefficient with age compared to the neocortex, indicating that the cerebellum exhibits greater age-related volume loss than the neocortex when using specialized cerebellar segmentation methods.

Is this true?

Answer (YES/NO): NO